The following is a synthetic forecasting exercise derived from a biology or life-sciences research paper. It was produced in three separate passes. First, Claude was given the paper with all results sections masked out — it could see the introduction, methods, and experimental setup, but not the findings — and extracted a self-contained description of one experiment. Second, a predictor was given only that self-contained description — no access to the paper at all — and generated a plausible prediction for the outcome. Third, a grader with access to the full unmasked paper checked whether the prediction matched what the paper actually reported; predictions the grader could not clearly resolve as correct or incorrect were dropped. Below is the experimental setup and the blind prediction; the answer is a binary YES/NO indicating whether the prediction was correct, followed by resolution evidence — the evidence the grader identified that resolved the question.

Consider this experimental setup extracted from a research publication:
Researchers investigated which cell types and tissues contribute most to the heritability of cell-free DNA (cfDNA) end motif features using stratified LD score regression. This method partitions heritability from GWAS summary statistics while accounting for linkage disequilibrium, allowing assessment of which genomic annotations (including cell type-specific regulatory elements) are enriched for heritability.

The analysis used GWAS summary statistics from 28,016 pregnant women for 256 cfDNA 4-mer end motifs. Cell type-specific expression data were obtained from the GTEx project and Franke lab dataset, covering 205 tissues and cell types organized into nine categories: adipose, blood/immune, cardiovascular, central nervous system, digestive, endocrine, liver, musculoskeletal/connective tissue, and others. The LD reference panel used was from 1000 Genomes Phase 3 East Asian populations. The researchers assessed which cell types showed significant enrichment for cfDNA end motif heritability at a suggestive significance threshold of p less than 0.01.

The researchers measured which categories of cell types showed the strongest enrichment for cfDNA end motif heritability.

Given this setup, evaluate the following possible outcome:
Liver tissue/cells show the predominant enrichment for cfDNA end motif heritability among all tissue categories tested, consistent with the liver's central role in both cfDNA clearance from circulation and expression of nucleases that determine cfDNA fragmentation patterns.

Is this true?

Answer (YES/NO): NO